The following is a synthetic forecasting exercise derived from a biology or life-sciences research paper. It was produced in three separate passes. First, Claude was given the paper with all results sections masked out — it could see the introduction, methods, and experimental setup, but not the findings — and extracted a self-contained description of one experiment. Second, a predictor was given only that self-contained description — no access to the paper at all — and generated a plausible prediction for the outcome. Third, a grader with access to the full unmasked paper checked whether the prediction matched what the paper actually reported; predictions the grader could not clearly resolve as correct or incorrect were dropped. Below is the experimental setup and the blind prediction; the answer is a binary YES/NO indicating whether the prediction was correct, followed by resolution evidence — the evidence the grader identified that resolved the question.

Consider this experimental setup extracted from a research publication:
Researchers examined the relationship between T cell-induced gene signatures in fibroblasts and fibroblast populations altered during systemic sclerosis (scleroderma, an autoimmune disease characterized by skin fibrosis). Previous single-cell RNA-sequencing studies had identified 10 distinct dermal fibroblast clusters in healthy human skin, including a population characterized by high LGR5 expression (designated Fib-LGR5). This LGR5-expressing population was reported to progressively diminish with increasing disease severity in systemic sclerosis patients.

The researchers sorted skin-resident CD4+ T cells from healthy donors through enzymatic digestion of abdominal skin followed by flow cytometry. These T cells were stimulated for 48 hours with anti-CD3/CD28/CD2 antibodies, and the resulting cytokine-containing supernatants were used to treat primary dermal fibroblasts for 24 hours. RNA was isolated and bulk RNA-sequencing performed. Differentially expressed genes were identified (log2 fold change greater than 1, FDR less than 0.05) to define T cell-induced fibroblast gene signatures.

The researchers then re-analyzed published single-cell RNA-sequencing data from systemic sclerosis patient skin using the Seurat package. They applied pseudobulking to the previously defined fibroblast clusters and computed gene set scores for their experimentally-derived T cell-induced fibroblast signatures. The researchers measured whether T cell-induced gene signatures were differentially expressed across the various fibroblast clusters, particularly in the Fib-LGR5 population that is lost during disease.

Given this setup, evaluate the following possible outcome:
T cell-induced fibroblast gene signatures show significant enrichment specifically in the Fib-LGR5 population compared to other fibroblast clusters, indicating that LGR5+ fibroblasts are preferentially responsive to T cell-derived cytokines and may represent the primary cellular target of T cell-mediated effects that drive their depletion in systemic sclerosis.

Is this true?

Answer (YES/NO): NO